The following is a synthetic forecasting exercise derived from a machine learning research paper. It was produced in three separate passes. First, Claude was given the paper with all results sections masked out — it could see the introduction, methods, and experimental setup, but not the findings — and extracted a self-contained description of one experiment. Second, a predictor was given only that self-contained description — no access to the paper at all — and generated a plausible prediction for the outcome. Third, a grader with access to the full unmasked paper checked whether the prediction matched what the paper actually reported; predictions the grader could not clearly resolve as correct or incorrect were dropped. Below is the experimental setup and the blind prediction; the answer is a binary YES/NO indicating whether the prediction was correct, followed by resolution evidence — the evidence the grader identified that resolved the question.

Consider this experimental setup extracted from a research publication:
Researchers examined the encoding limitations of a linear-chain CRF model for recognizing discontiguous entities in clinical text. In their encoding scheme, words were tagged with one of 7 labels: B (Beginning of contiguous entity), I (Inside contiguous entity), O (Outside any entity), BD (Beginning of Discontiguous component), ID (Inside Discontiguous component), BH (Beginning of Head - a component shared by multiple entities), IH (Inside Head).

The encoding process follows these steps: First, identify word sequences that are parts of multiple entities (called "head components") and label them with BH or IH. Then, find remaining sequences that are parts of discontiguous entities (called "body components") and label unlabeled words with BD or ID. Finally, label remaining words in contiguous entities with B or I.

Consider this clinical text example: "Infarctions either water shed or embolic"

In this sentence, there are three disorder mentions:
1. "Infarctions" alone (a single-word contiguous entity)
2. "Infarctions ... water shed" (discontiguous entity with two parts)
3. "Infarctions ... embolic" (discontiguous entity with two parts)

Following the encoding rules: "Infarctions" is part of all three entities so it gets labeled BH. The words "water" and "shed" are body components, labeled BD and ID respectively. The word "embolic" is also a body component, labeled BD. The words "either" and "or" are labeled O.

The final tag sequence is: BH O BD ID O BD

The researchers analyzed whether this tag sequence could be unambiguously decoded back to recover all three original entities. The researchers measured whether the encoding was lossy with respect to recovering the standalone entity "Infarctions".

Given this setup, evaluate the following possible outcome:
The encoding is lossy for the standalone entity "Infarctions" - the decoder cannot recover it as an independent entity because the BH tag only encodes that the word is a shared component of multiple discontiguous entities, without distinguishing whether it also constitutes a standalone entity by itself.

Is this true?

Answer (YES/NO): YES